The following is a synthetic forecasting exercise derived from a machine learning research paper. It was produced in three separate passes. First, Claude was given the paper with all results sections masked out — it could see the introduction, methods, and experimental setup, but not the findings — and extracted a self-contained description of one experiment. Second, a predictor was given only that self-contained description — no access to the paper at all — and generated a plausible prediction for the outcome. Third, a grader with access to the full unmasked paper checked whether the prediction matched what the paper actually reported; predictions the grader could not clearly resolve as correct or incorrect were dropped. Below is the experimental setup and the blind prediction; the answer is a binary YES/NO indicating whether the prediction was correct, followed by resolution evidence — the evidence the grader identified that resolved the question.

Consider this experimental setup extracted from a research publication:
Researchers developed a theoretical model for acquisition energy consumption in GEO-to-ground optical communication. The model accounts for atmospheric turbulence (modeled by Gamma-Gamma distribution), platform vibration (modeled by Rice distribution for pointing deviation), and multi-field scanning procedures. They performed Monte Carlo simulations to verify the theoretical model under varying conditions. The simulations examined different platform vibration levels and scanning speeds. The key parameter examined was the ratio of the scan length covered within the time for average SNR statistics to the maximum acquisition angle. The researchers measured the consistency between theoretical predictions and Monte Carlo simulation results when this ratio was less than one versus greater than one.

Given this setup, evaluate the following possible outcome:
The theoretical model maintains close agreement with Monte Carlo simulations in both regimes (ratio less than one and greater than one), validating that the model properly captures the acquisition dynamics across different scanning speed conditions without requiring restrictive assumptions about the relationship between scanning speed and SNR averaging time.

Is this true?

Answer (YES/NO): NO